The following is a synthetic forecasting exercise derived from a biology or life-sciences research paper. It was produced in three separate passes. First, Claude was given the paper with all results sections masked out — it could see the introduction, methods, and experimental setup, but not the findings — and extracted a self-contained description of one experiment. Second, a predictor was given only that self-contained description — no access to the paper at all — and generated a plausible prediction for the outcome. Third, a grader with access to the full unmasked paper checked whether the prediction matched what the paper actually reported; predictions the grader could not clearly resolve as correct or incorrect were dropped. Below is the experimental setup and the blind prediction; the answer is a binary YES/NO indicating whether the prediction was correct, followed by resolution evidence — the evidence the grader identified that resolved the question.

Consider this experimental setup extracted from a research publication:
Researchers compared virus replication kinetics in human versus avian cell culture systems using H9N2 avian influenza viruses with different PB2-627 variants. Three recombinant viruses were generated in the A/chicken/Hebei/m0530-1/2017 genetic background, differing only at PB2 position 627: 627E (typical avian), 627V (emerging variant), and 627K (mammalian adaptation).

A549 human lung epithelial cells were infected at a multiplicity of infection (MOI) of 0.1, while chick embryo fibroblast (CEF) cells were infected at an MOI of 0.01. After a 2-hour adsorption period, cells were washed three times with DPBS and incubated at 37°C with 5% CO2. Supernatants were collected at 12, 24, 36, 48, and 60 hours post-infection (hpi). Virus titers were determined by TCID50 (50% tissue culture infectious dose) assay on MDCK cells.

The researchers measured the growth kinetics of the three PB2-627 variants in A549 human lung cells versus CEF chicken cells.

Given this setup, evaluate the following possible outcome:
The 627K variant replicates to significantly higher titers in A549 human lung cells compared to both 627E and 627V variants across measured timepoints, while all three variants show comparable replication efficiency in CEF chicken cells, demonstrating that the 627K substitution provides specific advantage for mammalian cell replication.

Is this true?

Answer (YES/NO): NO